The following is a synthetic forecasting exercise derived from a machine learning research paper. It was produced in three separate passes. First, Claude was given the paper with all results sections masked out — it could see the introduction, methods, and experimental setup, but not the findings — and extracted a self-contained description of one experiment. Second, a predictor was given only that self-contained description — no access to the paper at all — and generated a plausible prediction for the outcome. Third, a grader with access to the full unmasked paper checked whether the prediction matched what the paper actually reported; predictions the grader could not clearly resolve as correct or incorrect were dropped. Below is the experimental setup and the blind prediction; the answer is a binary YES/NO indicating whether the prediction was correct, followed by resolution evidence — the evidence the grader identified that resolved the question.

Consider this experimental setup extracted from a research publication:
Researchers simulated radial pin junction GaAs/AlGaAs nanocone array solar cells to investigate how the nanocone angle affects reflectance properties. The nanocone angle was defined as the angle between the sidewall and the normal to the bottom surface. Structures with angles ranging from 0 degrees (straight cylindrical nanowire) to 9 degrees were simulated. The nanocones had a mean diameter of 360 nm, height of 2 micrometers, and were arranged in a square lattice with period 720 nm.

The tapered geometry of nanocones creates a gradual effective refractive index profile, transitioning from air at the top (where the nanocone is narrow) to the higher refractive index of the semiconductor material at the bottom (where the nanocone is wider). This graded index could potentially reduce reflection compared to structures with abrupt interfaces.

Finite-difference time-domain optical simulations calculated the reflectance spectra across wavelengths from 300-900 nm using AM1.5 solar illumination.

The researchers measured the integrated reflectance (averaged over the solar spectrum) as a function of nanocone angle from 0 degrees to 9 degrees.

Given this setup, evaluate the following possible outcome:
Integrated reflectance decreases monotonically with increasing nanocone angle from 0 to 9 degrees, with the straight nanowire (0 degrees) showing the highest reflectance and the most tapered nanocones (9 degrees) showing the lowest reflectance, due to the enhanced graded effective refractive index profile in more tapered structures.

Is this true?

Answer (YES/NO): YES